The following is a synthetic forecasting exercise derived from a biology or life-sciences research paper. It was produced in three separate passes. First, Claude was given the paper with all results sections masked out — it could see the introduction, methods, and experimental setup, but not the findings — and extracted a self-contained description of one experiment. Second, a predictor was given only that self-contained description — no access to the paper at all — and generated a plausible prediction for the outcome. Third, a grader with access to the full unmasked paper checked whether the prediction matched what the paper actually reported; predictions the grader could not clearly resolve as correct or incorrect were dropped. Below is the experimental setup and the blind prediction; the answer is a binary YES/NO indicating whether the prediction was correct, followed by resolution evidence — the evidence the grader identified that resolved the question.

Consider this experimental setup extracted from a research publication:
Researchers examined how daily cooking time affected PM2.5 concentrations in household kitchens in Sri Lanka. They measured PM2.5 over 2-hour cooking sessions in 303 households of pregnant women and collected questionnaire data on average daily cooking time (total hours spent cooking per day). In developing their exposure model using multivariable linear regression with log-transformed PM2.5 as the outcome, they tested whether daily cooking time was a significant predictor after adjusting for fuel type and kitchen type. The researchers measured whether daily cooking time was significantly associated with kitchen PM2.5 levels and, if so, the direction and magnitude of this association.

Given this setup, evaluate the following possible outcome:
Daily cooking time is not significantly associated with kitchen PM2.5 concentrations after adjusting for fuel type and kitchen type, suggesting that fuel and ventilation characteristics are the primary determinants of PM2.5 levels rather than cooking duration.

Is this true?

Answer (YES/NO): NO